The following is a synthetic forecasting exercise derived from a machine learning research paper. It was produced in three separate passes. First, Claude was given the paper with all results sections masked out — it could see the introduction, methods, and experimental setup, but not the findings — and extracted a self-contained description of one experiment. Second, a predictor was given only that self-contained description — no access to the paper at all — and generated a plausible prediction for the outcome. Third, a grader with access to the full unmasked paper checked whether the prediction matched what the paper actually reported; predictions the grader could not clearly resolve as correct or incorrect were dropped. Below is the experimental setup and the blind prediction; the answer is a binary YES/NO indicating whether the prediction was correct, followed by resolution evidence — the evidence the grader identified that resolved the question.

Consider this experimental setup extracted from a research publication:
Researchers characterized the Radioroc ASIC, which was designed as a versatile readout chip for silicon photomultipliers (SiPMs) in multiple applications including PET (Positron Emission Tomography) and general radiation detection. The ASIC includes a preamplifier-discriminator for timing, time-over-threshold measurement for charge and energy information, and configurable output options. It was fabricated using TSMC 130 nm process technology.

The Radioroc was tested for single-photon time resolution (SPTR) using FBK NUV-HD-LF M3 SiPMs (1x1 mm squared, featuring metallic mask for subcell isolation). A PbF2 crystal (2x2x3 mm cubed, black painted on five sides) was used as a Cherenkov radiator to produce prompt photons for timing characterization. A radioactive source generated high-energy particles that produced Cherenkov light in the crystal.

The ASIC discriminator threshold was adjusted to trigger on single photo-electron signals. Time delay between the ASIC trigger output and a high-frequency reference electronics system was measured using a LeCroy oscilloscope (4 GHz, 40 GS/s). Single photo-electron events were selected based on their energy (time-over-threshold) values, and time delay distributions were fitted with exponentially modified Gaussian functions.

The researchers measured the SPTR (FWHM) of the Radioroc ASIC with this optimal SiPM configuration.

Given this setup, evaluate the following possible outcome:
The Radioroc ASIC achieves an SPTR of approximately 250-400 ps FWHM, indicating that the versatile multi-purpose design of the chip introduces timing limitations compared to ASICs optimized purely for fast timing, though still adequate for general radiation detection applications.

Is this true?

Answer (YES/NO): NO